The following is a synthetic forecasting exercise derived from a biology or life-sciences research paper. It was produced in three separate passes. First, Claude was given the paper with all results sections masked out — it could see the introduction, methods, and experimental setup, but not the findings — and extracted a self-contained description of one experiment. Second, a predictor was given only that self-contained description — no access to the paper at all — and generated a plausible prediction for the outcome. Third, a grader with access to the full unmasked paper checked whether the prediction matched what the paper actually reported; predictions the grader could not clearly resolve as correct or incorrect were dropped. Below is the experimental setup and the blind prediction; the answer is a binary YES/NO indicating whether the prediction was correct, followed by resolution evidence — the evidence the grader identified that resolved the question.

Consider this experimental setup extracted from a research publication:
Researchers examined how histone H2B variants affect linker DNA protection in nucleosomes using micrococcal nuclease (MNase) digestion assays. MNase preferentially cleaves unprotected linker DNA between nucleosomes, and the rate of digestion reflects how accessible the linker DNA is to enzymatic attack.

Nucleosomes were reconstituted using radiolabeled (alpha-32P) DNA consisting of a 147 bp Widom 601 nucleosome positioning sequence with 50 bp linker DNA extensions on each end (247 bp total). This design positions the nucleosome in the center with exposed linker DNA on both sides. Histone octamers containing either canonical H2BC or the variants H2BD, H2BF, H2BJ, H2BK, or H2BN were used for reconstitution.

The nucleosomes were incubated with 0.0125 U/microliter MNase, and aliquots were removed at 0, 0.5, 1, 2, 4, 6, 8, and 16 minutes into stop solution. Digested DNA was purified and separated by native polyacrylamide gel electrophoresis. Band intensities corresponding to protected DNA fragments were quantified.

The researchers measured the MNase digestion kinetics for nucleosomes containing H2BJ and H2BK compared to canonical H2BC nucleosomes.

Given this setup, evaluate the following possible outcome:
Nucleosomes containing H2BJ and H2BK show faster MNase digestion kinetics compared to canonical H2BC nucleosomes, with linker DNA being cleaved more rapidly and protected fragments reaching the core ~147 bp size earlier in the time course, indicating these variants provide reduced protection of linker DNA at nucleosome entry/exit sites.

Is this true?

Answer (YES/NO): NO